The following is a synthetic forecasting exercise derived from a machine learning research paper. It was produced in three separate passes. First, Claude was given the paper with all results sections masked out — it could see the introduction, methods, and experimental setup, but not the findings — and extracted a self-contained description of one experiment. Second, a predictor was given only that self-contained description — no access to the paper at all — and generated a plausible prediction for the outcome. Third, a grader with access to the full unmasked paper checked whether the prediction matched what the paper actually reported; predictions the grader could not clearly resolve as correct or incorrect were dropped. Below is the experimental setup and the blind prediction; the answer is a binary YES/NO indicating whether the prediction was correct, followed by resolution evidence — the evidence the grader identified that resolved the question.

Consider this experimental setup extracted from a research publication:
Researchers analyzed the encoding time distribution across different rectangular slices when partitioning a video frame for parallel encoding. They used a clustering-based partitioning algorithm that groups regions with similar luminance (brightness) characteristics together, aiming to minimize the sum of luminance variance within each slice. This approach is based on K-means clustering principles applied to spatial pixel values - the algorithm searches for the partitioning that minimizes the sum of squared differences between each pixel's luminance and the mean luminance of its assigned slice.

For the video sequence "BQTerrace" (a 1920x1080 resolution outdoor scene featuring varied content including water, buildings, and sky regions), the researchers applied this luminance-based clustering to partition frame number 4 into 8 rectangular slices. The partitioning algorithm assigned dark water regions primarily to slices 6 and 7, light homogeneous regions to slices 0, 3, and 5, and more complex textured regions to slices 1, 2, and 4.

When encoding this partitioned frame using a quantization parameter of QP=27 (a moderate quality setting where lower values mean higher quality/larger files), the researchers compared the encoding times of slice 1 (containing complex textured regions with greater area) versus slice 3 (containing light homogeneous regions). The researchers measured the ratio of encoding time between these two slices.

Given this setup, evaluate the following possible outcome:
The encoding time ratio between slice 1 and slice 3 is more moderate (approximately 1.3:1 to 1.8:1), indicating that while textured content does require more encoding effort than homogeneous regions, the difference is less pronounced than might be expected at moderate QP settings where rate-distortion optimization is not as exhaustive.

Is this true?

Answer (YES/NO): NO